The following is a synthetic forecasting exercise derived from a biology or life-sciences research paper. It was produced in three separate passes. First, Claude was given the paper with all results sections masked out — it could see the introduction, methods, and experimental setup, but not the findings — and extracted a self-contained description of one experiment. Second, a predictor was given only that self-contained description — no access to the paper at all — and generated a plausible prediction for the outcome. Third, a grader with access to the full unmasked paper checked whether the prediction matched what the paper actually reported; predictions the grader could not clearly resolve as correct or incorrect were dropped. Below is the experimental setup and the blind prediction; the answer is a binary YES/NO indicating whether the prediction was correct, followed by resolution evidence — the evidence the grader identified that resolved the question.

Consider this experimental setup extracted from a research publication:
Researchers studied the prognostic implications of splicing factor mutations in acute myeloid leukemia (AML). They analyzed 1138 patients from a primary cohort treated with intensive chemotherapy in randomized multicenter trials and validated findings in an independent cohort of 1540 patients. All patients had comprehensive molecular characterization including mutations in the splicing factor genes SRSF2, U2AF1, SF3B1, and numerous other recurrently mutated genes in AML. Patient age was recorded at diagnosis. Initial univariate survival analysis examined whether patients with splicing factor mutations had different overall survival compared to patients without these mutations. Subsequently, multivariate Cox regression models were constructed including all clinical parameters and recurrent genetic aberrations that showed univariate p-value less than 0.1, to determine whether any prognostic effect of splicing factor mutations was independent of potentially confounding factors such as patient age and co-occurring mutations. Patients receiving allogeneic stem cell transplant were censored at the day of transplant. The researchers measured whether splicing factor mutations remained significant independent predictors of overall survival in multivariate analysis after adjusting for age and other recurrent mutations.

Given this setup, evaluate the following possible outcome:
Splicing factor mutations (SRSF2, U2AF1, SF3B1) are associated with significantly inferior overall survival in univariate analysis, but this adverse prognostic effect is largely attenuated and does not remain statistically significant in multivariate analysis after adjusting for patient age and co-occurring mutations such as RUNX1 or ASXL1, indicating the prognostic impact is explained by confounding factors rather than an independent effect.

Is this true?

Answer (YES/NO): YES